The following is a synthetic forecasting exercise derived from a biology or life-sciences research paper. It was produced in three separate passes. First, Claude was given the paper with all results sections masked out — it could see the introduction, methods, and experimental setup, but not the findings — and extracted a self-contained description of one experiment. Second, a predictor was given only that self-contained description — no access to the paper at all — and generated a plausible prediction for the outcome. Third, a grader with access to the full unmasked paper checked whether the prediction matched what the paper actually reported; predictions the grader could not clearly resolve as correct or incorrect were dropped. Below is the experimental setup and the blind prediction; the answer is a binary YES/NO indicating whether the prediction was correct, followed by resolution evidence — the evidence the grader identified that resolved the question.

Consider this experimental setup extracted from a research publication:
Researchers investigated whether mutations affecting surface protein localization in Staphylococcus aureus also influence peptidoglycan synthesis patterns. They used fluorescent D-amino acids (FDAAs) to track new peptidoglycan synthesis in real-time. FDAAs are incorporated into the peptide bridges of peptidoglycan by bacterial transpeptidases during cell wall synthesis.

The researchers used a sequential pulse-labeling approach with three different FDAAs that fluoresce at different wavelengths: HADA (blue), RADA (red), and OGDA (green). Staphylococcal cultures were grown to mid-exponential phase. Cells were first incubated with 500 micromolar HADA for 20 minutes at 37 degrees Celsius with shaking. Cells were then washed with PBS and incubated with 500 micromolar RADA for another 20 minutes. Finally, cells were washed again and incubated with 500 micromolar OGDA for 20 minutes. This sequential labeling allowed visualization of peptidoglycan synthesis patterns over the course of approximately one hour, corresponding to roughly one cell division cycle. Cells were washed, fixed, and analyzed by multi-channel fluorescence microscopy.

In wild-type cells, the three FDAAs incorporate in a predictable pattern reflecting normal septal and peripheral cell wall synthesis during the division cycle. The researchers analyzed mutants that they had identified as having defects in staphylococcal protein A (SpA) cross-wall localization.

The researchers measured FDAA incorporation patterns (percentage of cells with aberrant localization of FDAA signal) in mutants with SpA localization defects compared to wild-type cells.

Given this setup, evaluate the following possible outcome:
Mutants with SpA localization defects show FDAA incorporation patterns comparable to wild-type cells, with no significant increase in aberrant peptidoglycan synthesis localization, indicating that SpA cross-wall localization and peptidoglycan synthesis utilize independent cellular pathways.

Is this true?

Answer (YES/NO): NO